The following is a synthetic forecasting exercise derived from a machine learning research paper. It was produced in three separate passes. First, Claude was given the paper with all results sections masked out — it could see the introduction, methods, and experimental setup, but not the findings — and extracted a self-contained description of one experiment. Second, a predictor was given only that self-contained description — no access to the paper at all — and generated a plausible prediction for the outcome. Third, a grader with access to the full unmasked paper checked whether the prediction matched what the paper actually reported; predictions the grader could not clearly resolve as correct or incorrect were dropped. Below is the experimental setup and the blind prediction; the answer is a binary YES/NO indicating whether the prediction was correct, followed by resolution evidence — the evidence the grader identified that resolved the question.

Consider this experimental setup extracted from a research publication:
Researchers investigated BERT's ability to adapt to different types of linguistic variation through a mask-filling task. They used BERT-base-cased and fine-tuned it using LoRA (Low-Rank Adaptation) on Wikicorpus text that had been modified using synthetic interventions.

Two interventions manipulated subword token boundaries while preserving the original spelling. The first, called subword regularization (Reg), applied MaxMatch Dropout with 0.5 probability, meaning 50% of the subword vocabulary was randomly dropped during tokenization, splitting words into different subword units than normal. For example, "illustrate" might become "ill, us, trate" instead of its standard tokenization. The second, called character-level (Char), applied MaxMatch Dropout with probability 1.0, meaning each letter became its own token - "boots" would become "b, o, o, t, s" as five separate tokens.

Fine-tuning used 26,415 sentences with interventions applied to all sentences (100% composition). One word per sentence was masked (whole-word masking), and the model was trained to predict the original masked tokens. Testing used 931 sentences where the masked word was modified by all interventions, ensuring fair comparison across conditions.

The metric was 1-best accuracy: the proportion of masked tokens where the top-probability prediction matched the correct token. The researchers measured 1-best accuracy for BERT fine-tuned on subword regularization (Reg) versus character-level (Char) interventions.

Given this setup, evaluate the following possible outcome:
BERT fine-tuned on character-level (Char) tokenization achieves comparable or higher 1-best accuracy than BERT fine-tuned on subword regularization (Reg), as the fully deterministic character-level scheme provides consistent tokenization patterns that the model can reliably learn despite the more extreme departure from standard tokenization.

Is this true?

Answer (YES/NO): YES